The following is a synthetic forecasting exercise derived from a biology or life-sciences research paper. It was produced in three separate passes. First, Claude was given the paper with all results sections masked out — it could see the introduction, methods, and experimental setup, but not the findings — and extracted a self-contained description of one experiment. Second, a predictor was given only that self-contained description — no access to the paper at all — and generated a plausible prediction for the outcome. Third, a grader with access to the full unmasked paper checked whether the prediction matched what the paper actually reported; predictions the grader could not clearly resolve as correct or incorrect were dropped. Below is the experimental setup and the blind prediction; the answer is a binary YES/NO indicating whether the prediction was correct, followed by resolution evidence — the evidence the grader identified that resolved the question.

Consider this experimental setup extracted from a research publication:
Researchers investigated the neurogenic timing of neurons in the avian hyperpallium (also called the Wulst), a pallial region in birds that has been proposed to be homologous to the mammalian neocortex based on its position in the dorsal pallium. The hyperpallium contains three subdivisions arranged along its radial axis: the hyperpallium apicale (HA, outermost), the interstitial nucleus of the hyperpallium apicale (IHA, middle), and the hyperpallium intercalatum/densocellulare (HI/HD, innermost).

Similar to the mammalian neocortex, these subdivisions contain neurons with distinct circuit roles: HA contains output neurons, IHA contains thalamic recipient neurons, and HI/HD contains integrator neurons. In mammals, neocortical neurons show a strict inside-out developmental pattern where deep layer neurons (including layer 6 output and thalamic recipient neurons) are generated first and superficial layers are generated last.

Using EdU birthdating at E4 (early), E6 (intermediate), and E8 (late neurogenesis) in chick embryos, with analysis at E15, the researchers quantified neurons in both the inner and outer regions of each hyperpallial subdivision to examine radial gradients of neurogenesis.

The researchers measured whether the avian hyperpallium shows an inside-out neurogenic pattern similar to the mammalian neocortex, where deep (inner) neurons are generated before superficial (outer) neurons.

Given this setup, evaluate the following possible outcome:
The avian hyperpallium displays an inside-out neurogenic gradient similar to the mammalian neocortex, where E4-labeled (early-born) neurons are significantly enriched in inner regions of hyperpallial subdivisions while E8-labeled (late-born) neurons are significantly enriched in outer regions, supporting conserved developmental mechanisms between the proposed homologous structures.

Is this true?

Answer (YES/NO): NO